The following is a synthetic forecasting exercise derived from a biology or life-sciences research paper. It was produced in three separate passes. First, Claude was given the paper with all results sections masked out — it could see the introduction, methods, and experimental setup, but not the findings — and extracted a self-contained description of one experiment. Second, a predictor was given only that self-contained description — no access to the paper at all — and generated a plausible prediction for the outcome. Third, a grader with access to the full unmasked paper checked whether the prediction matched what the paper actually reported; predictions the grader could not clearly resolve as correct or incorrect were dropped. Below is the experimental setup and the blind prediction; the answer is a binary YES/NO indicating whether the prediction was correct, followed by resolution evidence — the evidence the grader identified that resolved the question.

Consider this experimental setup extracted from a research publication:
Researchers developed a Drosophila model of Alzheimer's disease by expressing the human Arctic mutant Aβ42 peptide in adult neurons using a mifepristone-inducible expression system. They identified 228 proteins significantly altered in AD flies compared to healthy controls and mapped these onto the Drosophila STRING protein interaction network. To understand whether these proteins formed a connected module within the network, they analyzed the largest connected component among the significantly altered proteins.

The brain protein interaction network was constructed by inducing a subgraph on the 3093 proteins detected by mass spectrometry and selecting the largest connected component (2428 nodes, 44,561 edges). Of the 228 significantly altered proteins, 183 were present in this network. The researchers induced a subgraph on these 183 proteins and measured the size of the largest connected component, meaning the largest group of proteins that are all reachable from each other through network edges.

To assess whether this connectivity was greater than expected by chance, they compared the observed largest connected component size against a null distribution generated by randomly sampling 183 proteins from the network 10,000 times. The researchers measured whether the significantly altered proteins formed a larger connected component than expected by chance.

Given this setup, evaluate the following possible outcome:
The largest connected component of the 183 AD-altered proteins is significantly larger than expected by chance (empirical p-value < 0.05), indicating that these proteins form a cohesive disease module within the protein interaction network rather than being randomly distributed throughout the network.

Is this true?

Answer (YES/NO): YES